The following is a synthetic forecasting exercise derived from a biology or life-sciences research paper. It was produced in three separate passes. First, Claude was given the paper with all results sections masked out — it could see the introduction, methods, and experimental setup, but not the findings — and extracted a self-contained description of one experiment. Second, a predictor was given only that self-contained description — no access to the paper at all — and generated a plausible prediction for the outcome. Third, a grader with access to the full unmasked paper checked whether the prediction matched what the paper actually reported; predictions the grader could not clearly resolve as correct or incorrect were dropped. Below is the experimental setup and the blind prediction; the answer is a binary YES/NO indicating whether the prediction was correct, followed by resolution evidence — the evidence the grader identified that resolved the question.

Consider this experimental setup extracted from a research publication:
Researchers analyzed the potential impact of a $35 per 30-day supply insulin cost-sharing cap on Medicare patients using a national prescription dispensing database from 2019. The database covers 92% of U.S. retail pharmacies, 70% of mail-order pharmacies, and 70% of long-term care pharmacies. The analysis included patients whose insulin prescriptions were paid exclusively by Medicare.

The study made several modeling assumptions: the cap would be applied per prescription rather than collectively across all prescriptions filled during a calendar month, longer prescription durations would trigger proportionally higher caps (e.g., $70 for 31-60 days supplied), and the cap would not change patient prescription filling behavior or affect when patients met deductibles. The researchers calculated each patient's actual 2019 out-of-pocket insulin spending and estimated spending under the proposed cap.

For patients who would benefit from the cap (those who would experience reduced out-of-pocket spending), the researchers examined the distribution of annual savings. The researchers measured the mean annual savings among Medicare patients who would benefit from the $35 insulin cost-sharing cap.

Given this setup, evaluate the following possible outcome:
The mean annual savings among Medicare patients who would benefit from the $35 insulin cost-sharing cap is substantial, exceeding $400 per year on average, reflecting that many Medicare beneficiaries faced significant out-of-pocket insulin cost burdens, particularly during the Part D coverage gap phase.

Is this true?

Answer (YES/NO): NO